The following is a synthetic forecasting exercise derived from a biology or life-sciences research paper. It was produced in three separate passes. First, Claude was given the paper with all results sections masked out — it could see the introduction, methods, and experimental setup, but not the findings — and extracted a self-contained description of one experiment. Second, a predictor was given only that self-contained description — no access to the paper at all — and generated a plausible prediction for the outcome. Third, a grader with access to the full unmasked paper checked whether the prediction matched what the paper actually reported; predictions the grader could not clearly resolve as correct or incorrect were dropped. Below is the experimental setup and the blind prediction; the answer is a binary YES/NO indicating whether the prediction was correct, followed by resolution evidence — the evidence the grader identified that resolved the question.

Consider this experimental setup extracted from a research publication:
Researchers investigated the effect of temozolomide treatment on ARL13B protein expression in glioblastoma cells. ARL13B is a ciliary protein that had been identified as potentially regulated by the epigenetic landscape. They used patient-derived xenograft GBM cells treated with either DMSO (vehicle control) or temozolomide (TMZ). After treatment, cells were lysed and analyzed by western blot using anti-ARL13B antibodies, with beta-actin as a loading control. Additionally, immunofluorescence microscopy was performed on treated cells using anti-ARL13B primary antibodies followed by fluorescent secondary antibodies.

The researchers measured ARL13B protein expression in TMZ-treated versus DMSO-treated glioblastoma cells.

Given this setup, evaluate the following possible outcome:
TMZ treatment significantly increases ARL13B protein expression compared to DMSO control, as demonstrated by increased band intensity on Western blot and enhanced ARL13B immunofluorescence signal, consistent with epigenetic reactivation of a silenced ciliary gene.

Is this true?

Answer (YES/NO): YES